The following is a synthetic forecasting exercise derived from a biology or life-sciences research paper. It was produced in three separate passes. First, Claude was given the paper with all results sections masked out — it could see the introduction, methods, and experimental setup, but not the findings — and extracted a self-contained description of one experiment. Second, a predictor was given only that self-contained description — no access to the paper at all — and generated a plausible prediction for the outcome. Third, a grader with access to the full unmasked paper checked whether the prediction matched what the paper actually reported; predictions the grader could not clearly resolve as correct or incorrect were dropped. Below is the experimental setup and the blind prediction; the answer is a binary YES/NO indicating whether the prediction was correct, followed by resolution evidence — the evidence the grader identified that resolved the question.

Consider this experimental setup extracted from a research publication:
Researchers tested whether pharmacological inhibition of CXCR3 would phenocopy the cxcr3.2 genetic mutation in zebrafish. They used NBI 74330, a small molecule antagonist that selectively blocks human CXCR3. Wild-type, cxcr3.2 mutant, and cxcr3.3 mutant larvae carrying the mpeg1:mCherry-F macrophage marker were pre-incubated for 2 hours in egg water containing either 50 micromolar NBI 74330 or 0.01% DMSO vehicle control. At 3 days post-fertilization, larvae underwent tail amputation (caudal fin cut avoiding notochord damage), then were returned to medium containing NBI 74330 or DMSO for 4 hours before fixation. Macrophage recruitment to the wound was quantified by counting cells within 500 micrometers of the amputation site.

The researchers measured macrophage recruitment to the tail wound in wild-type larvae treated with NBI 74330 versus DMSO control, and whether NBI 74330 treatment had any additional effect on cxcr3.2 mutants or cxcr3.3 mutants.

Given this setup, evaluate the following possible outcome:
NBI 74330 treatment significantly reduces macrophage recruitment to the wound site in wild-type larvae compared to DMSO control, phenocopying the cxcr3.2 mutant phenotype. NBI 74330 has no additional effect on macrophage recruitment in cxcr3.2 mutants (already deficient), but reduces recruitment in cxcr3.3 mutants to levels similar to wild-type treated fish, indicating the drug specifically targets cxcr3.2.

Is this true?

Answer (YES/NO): YES